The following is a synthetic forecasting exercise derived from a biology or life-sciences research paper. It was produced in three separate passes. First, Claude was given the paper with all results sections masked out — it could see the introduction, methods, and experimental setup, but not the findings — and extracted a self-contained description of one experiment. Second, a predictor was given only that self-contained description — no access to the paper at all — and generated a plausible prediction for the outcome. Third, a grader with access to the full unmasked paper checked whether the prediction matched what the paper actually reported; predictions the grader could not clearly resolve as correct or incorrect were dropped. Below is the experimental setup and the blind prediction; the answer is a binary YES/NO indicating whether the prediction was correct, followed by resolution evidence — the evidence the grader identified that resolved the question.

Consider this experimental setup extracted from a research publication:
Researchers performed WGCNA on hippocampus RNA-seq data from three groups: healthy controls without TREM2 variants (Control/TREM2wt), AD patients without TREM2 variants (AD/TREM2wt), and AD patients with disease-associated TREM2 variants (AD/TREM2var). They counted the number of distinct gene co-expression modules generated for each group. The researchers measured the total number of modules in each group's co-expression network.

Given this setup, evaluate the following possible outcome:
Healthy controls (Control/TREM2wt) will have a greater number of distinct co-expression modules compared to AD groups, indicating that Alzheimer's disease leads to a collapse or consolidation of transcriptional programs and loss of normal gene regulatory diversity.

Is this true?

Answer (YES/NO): NO